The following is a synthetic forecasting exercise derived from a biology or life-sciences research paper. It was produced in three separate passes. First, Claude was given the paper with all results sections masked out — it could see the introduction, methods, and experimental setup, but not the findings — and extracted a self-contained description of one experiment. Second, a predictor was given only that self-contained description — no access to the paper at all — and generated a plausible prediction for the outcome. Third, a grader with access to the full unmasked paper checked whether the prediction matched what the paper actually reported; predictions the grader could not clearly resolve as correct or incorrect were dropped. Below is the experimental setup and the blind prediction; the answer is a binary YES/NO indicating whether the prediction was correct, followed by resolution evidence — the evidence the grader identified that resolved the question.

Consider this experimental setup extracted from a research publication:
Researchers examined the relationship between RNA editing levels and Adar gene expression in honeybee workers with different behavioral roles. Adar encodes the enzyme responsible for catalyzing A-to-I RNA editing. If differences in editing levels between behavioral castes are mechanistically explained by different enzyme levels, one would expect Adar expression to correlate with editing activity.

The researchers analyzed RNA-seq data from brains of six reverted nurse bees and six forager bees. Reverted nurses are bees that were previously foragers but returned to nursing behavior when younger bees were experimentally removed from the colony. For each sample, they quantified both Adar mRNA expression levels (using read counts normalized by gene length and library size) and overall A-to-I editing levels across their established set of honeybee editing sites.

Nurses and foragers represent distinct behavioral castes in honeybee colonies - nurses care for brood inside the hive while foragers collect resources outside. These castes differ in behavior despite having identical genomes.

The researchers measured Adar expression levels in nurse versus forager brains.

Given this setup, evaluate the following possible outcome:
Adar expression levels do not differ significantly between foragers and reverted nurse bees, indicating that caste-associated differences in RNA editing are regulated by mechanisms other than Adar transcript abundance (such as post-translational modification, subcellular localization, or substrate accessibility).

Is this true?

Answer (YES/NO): NO